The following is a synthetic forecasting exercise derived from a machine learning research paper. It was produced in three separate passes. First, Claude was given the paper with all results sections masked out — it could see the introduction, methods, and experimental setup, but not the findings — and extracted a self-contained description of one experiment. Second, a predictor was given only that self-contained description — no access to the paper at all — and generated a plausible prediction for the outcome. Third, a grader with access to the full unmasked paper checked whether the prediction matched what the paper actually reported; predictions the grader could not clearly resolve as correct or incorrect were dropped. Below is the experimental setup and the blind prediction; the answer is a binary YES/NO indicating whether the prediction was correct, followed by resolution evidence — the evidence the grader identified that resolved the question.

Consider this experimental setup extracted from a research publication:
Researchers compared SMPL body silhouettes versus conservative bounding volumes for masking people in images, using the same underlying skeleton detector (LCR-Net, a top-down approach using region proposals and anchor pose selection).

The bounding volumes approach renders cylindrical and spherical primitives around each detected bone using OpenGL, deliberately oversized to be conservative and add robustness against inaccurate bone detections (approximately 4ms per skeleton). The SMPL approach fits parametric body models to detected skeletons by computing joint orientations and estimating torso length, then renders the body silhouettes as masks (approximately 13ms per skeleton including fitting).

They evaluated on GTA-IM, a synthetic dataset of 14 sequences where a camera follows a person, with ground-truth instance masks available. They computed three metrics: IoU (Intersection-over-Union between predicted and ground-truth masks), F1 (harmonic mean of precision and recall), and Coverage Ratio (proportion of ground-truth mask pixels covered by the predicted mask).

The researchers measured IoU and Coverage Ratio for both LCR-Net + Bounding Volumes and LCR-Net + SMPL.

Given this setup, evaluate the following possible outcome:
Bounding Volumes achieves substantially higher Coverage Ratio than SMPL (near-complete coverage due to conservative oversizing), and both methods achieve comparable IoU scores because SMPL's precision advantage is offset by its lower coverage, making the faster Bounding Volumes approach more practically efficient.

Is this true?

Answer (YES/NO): NO